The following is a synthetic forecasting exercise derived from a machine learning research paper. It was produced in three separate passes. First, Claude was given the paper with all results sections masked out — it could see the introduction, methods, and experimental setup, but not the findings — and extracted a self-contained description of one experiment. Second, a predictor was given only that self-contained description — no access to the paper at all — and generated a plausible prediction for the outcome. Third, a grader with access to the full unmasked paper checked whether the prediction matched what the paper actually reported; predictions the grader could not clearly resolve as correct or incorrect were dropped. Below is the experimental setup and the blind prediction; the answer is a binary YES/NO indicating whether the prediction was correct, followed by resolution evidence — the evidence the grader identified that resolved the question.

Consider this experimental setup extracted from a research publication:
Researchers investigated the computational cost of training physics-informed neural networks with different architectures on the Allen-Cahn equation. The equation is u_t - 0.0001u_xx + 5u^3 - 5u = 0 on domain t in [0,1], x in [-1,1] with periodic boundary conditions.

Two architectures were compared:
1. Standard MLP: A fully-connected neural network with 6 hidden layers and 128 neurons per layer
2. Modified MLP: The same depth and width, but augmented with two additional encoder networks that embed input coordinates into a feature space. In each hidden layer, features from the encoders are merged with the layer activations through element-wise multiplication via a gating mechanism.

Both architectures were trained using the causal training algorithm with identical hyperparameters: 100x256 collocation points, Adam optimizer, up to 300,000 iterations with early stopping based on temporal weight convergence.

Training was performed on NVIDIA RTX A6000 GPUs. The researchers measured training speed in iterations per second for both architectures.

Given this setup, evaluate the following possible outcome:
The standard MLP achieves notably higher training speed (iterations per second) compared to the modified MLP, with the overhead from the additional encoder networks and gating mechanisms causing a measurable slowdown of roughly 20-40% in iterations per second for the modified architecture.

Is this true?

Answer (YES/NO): NO